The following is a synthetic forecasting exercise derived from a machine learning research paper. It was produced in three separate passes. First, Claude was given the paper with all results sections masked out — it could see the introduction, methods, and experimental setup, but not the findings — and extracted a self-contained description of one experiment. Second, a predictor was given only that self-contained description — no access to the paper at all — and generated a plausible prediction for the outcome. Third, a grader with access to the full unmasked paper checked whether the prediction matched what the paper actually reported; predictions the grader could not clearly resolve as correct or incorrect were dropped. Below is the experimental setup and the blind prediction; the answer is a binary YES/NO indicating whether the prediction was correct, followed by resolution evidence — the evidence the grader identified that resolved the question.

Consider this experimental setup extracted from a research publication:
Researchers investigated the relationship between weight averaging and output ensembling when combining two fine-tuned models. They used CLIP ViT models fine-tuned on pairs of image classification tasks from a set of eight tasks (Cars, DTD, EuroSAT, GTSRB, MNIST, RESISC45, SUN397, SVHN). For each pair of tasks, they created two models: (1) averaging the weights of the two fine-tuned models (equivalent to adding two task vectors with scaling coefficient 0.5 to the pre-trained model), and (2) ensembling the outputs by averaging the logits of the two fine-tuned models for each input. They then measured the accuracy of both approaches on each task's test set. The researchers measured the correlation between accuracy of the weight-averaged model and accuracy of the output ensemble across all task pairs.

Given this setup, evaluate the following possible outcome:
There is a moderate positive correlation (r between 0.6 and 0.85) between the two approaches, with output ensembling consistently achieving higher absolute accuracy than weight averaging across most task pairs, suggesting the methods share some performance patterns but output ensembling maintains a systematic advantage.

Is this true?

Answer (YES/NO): NO